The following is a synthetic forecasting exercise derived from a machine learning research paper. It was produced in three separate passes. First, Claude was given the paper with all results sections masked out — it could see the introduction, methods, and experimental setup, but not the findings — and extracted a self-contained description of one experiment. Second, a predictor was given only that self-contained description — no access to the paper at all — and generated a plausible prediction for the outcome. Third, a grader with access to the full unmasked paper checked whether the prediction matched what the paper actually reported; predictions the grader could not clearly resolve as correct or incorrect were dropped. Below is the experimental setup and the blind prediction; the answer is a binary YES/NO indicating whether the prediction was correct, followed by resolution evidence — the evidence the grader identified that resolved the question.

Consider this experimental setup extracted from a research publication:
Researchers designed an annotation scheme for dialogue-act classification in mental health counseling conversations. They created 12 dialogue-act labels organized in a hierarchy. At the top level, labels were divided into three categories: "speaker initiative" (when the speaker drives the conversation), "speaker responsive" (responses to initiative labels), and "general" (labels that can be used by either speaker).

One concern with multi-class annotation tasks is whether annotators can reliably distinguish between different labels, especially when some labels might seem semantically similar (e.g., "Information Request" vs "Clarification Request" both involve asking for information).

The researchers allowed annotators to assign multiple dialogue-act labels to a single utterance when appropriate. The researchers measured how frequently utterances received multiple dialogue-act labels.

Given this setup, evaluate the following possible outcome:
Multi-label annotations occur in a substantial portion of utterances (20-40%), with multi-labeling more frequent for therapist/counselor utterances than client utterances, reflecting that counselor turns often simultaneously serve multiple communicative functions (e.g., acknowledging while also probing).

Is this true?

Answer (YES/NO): NO